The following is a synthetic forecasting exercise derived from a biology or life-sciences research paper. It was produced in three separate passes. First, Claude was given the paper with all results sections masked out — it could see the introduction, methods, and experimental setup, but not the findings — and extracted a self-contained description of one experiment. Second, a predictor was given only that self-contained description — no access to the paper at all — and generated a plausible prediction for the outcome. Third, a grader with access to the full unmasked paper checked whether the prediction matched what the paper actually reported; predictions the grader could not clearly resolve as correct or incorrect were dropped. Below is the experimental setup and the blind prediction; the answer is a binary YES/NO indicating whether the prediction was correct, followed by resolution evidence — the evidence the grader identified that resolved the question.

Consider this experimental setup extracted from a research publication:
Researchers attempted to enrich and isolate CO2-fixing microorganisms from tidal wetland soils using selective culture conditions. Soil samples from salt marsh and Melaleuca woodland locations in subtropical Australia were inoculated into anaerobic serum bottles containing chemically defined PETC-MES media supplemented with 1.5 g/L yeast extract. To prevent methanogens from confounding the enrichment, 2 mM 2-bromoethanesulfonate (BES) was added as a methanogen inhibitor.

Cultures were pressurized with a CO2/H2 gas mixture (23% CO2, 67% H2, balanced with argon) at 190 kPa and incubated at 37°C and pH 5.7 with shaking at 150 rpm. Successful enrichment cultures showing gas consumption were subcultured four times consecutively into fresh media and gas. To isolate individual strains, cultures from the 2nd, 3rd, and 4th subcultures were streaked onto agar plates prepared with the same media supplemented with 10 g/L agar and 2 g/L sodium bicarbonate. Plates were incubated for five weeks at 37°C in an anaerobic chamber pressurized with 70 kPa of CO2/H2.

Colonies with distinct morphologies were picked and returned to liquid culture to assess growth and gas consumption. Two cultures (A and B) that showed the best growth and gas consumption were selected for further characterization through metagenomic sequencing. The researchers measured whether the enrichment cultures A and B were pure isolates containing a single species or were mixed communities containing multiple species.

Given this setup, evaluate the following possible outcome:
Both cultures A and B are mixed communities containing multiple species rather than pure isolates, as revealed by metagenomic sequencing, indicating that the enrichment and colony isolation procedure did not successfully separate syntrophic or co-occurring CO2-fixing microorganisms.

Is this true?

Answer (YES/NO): YES